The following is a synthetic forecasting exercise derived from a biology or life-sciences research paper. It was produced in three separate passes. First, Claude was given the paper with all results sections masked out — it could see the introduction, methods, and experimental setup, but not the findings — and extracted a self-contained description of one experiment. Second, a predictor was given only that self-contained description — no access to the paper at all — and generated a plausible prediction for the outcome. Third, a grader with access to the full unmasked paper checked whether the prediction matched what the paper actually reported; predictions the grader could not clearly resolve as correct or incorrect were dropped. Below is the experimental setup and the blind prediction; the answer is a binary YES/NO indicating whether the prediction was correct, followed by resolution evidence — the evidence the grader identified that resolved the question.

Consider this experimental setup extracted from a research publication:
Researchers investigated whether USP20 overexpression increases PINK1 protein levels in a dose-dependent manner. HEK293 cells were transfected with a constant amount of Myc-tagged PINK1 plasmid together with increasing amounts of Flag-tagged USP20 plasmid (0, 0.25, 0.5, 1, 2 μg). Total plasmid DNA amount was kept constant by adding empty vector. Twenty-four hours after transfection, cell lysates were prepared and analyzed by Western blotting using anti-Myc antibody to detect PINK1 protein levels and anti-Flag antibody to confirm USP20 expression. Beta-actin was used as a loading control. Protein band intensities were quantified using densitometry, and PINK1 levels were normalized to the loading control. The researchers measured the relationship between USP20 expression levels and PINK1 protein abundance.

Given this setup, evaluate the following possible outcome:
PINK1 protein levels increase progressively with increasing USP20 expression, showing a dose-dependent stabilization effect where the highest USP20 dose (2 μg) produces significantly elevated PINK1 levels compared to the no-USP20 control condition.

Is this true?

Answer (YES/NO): YES